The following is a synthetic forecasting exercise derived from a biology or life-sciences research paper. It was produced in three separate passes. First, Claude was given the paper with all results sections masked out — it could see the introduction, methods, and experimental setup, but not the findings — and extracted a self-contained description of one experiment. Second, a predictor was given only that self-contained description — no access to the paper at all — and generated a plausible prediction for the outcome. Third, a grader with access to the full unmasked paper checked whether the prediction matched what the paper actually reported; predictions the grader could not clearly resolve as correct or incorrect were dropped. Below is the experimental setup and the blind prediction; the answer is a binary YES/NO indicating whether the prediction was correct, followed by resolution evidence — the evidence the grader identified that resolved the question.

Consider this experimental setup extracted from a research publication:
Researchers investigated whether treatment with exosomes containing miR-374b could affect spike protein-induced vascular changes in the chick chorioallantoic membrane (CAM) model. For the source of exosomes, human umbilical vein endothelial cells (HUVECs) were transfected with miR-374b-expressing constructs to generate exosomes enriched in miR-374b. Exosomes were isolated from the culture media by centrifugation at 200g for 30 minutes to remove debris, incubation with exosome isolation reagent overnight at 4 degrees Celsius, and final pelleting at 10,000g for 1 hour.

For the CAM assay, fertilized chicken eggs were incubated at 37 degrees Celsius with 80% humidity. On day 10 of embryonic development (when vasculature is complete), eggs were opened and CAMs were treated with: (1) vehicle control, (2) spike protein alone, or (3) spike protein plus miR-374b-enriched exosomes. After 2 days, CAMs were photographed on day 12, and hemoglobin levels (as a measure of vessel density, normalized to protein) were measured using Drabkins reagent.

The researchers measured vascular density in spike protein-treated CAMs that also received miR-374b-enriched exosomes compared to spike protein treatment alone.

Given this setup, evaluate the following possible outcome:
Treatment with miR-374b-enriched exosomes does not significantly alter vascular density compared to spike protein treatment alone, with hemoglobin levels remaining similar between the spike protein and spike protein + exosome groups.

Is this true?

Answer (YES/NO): NO